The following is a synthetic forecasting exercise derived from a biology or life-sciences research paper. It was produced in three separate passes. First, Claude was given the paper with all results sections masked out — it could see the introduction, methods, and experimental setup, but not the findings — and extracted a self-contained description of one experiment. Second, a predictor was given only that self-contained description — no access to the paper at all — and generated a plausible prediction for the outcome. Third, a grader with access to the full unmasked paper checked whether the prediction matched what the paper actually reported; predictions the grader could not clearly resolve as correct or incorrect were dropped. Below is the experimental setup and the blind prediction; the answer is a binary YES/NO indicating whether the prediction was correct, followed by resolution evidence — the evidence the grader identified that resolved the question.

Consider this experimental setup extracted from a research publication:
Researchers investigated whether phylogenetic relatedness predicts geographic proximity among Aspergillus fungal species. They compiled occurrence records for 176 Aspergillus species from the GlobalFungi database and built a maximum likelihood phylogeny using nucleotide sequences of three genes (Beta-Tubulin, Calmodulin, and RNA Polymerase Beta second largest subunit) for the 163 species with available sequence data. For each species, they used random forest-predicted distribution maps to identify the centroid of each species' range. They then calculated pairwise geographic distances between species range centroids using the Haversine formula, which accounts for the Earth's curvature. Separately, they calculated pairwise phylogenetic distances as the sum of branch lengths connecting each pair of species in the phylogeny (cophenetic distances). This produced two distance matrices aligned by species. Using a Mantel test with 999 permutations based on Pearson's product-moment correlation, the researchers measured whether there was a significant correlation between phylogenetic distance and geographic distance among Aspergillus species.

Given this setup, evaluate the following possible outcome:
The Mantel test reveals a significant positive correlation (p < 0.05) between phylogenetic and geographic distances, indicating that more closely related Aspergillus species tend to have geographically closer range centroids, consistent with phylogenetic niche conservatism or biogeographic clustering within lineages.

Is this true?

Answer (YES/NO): NO